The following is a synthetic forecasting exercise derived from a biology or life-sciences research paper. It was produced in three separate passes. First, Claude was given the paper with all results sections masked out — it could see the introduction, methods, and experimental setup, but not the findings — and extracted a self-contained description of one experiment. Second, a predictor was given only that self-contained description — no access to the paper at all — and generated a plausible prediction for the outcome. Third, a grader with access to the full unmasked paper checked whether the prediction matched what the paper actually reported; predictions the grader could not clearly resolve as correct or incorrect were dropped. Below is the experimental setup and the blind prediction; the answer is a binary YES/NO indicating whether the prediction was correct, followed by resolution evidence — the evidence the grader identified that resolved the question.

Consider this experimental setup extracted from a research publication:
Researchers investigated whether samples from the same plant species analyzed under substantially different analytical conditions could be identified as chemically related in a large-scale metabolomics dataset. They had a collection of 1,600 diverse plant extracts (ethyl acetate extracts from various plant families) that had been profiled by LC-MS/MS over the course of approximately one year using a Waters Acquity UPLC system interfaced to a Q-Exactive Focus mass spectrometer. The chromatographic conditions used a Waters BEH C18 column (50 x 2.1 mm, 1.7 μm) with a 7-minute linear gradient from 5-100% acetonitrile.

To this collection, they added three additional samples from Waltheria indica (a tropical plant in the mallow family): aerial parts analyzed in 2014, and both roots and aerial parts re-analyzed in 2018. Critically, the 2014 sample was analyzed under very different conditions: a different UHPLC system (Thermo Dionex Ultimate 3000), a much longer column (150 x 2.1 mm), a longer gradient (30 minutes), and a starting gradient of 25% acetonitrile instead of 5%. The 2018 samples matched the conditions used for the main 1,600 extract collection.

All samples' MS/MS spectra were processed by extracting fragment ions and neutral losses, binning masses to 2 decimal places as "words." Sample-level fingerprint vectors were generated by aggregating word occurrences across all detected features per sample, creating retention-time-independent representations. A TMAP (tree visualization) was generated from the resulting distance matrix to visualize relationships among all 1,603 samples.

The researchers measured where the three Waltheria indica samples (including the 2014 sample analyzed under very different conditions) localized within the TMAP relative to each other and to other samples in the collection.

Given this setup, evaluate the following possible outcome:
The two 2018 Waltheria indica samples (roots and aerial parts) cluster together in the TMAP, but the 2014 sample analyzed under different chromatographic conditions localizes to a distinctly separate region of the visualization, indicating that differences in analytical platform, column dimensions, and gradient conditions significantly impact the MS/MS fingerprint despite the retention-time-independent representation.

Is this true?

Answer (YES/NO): NO